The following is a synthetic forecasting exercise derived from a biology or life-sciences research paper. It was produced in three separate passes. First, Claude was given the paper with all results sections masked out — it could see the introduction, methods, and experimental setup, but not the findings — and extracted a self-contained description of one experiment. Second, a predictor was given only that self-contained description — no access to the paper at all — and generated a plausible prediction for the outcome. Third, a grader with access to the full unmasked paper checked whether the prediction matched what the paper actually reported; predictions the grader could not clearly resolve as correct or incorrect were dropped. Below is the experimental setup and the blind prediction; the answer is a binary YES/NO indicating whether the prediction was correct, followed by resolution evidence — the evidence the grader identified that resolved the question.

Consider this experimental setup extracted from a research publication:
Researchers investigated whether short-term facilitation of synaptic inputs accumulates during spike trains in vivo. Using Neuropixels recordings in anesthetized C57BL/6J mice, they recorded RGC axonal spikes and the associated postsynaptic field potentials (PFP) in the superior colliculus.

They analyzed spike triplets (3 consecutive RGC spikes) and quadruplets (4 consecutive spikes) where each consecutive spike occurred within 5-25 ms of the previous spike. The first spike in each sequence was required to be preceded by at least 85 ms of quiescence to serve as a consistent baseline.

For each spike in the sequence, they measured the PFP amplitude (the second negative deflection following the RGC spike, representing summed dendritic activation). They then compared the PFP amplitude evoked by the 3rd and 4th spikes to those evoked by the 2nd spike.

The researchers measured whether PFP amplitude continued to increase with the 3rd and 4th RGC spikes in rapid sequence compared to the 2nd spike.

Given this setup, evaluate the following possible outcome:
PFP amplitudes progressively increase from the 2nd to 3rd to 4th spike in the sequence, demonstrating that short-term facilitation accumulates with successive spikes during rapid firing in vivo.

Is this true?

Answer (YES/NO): YES